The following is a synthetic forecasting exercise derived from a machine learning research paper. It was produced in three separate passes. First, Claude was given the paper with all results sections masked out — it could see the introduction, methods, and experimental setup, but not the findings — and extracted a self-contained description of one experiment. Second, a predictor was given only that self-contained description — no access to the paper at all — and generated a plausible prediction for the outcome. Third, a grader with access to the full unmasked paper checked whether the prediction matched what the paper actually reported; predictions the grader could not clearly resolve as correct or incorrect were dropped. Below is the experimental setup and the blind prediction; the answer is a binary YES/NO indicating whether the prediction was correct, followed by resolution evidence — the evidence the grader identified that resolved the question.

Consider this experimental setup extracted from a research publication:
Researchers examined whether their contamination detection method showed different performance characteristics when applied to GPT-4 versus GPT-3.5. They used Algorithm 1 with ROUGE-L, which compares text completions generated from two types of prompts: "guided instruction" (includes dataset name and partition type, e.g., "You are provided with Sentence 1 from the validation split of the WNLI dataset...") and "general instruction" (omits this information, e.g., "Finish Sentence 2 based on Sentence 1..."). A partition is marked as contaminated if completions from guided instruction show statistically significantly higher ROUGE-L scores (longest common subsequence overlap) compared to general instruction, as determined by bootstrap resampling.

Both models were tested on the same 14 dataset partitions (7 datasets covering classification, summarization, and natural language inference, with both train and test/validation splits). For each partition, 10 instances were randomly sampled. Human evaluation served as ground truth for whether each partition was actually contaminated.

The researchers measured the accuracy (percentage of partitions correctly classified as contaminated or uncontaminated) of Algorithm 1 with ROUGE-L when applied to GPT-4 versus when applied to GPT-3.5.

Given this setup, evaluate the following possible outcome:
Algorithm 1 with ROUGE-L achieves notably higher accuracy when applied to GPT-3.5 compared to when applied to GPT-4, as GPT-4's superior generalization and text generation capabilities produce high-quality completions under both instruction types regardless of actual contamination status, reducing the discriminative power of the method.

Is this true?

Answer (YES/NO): NO